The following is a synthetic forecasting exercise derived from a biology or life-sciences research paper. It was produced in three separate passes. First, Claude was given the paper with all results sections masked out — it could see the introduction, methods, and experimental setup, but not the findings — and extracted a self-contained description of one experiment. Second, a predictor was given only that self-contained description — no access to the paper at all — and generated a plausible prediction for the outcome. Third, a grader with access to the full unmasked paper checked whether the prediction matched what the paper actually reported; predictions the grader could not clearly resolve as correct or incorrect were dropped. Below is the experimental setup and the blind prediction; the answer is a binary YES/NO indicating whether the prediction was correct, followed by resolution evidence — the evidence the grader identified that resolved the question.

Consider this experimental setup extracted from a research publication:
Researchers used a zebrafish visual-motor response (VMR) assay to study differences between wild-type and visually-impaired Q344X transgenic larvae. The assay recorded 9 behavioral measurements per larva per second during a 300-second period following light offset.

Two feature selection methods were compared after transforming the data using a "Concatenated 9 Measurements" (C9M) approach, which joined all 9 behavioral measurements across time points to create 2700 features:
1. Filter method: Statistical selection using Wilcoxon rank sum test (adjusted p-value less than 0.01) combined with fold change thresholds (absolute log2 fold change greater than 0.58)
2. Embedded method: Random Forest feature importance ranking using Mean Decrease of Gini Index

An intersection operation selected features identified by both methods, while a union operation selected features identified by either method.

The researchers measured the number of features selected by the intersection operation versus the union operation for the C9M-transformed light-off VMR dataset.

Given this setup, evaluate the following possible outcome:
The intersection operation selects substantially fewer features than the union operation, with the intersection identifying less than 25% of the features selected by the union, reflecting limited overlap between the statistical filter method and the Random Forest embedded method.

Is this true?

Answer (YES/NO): YES